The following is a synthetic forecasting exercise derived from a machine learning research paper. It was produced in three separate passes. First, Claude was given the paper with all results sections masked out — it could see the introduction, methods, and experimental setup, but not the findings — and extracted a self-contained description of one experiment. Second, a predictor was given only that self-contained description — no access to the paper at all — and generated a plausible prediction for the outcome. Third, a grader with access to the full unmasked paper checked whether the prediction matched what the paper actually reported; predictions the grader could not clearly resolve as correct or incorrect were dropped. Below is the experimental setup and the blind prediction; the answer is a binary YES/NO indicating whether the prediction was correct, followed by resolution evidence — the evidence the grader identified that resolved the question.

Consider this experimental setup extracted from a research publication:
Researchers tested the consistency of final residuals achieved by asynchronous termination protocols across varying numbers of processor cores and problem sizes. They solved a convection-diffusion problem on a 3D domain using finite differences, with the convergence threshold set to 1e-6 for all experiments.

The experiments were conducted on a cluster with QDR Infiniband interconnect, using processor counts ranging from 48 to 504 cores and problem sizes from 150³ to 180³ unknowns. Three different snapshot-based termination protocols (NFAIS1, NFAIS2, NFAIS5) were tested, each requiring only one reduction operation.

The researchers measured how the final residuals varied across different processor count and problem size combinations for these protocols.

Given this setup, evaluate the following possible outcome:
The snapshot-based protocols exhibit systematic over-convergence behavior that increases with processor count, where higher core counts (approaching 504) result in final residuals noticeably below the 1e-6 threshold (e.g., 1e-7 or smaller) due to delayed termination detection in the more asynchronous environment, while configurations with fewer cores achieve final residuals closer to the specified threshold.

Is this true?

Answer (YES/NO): NO